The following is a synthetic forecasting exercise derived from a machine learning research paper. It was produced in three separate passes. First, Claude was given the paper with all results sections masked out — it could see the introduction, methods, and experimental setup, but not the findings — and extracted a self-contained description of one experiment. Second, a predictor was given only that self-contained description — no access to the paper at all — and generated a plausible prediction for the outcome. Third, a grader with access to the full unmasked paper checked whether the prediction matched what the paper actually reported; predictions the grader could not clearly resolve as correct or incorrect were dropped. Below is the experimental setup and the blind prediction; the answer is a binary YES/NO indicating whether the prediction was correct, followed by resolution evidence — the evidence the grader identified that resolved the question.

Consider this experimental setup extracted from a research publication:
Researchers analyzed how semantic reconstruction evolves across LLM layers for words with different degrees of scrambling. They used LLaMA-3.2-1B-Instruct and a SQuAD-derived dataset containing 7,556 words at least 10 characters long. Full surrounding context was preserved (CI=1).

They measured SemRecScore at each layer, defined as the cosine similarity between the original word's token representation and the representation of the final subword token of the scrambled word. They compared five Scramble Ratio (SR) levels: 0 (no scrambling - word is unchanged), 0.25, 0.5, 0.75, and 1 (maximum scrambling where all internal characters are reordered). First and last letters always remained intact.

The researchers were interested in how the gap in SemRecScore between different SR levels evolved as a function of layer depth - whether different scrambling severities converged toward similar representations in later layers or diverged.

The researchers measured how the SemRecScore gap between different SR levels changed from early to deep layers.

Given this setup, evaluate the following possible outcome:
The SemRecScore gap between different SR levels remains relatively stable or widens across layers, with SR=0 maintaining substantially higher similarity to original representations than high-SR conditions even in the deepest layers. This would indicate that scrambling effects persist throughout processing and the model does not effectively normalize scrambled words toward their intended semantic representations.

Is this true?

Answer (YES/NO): YES